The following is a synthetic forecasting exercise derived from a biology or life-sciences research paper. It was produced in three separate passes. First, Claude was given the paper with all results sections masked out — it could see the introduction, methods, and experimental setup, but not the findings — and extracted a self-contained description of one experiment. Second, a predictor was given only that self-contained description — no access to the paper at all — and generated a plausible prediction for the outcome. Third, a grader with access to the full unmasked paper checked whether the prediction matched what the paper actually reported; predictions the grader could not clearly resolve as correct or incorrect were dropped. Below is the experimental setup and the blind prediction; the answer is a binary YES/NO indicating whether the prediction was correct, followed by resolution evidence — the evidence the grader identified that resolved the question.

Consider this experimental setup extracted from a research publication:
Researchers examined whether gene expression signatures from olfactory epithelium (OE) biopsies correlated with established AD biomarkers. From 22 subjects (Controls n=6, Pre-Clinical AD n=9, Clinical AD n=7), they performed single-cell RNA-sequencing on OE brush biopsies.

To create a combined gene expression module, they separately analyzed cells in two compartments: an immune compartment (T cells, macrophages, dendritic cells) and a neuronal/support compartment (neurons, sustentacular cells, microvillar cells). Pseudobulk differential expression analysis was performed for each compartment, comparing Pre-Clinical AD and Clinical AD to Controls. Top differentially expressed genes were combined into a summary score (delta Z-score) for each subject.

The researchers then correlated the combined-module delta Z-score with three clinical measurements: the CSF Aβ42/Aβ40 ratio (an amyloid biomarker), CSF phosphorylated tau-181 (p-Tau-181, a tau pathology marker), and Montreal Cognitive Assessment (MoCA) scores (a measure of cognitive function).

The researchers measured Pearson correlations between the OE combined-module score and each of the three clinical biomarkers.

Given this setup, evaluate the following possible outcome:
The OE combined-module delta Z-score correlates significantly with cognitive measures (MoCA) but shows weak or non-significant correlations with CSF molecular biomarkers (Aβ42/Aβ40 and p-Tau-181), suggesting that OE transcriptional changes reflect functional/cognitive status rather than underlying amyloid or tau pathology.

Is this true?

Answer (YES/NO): NO